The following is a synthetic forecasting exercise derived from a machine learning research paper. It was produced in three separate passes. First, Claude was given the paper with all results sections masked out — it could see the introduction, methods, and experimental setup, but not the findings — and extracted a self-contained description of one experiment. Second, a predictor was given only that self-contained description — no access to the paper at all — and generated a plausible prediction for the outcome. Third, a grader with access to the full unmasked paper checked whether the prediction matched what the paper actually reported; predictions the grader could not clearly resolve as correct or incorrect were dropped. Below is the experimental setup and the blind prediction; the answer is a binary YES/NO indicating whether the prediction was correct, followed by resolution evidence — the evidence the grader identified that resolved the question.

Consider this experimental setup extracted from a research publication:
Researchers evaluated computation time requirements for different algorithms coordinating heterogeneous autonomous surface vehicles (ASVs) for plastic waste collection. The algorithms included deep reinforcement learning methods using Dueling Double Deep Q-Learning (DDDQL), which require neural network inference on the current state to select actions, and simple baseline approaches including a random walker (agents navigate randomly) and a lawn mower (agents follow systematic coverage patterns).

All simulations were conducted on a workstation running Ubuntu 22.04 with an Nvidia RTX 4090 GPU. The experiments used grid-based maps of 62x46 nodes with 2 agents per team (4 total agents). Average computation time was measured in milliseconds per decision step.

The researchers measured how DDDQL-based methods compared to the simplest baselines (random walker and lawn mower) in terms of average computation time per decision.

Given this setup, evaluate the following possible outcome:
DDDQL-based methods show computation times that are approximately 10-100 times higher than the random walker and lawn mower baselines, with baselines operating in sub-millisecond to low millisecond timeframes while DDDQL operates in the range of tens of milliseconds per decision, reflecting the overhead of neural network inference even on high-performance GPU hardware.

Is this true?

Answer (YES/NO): NO